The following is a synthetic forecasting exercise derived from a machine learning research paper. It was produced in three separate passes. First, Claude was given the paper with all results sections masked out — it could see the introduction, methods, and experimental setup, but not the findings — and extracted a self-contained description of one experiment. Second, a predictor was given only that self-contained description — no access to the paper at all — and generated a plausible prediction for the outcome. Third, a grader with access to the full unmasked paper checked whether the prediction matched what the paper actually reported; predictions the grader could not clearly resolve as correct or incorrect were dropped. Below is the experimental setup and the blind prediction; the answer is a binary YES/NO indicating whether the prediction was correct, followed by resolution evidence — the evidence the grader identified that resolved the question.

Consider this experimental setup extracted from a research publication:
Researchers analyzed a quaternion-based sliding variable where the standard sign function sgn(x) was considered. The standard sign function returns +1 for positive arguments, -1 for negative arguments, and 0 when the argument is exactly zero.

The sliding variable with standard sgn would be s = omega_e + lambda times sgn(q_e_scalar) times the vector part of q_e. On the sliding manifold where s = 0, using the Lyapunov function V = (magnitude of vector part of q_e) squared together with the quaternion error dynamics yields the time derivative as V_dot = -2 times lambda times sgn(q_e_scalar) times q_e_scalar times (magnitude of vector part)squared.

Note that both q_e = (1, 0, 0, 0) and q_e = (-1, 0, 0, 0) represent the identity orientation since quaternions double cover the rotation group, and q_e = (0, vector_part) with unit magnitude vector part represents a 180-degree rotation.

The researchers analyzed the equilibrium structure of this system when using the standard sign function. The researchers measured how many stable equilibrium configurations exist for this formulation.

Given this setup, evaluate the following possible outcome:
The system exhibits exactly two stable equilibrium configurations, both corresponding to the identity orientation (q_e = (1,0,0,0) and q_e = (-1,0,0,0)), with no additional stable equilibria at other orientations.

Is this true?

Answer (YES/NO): NO